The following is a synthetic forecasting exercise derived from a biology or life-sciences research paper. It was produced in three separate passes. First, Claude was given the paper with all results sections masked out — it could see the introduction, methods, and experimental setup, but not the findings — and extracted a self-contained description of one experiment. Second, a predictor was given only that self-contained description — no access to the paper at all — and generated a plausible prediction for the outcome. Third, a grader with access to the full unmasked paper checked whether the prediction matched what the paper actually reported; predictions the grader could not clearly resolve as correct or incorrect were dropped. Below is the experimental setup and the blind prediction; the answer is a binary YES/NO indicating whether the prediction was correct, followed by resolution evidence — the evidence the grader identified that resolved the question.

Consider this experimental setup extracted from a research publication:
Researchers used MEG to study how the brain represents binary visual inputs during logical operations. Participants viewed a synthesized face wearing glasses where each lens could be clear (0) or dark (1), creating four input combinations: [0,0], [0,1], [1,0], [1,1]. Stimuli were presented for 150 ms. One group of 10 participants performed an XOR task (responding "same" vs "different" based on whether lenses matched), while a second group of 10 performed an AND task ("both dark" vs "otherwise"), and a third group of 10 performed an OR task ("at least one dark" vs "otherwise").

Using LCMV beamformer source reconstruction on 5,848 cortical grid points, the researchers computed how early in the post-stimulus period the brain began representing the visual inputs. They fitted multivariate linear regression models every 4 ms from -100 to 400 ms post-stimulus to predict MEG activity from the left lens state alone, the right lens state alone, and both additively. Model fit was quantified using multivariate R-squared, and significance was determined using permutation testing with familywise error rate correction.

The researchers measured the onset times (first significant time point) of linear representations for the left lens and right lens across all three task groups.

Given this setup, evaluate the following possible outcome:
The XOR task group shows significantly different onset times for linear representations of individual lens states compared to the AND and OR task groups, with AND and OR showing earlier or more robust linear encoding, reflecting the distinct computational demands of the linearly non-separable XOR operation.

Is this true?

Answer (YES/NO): NO